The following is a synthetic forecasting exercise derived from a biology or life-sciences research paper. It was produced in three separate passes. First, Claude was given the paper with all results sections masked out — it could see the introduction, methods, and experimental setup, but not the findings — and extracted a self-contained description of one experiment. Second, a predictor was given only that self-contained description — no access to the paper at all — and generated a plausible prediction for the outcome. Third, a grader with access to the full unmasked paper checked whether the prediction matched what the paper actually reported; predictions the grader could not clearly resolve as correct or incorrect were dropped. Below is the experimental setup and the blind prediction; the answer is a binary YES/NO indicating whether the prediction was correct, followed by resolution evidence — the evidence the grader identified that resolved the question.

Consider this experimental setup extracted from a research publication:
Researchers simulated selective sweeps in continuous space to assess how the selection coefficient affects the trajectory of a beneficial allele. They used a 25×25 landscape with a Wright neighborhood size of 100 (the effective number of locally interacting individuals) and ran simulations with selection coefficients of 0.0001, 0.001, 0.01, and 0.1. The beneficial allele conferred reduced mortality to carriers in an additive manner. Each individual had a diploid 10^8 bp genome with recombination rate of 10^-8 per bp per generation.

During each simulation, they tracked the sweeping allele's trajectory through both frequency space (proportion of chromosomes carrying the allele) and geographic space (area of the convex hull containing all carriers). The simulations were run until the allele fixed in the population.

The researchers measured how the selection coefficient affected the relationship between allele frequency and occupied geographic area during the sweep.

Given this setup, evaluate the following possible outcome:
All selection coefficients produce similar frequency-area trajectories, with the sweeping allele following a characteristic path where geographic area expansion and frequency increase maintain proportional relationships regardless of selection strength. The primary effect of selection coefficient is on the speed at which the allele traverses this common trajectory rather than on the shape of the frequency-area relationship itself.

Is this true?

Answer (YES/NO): NO